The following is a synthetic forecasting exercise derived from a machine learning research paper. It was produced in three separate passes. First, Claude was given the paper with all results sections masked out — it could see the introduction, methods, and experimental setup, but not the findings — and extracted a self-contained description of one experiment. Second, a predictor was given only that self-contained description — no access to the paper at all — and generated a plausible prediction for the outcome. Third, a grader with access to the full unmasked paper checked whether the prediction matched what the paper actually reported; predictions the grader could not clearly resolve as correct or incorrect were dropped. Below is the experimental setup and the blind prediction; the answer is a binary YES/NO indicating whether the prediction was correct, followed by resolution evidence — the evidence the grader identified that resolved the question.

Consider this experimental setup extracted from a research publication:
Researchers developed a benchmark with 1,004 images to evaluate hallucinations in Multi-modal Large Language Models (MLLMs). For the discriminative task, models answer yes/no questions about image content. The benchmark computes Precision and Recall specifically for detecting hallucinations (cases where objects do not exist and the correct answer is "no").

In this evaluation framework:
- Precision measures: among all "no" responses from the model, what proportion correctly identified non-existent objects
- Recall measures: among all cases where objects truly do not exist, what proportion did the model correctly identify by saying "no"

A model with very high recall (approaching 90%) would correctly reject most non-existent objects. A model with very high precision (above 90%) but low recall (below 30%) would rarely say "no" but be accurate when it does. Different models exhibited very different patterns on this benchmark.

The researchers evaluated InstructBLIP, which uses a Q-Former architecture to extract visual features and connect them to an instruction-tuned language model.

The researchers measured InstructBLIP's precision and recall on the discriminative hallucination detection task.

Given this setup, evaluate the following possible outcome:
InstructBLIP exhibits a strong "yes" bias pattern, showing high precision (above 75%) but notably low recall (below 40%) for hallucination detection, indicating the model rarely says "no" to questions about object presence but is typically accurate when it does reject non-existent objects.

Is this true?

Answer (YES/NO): NO